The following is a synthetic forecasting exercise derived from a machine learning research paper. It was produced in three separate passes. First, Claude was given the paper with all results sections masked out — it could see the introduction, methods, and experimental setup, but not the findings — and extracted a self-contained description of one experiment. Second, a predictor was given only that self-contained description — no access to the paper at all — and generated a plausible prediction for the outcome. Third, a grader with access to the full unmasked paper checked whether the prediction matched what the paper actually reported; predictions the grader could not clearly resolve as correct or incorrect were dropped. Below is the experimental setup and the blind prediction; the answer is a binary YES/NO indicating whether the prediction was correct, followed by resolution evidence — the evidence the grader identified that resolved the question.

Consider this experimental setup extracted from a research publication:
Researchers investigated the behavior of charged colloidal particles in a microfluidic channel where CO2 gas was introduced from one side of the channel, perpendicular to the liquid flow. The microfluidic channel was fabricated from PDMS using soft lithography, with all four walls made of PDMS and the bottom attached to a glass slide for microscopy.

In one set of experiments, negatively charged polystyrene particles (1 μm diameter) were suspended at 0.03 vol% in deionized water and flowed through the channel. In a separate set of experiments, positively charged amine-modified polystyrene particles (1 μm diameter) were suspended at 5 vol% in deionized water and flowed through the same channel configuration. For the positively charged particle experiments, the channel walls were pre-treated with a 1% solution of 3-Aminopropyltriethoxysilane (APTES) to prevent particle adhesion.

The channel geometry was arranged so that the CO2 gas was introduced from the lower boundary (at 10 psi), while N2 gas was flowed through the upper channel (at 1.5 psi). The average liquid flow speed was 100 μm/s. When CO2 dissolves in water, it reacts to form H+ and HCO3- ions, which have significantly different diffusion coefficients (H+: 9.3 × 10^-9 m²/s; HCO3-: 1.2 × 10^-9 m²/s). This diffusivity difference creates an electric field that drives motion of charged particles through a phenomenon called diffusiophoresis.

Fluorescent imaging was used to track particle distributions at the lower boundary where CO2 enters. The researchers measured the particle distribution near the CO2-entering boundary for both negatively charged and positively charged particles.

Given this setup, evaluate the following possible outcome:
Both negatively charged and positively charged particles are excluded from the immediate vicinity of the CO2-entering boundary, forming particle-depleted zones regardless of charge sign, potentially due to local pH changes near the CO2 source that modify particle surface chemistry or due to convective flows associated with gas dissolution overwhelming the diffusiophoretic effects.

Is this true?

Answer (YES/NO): NO